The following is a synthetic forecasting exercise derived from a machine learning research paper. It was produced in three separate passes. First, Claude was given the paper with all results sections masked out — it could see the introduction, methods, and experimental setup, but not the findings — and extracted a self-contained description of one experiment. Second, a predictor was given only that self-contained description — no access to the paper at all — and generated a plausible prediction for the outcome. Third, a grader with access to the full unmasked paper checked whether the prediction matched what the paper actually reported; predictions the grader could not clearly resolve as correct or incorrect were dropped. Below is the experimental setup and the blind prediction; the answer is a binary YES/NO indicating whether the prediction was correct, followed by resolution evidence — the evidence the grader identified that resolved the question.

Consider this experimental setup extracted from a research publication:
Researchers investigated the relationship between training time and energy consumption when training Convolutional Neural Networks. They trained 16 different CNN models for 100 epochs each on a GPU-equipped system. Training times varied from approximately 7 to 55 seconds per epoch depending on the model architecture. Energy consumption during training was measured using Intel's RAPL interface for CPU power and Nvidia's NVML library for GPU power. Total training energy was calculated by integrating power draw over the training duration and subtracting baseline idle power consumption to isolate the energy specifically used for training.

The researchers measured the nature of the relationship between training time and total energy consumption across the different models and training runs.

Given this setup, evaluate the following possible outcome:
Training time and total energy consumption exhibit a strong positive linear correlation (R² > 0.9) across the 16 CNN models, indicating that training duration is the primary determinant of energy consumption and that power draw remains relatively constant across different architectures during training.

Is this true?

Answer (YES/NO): YES